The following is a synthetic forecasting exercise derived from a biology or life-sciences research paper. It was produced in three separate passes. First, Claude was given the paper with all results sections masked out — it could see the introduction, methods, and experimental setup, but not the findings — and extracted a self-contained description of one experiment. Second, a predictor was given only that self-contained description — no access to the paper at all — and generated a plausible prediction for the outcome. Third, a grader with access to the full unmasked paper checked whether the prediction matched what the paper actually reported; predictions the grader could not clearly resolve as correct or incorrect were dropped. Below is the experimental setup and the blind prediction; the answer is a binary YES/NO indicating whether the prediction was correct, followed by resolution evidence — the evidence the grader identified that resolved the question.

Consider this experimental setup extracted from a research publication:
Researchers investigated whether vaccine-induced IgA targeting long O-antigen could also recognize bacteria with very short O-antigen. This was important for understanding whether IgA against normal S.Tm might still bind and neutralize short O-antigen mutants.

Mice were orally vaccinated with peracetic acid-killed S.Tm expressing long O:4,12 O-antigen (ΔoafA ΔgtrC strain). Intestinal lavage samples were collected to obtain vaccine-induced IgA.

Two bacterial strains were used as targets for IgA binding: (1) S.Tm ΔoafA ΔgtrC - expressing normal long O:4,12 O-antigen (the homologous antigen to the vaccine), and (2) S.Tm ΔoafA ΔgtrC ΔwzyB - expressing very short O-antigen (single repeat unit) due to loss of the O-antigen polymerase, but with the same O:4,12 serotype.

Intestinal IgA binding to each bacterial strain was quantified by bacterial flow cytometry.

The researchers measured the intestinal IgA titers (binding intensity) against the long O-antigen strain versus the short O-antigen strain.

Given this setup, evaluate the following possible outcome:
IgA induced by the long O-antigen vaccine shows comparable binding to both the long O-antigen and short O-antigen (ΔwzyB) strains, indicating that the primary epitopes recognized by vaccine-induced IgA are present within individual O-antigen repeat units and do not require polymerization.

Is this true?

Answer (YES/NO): NO